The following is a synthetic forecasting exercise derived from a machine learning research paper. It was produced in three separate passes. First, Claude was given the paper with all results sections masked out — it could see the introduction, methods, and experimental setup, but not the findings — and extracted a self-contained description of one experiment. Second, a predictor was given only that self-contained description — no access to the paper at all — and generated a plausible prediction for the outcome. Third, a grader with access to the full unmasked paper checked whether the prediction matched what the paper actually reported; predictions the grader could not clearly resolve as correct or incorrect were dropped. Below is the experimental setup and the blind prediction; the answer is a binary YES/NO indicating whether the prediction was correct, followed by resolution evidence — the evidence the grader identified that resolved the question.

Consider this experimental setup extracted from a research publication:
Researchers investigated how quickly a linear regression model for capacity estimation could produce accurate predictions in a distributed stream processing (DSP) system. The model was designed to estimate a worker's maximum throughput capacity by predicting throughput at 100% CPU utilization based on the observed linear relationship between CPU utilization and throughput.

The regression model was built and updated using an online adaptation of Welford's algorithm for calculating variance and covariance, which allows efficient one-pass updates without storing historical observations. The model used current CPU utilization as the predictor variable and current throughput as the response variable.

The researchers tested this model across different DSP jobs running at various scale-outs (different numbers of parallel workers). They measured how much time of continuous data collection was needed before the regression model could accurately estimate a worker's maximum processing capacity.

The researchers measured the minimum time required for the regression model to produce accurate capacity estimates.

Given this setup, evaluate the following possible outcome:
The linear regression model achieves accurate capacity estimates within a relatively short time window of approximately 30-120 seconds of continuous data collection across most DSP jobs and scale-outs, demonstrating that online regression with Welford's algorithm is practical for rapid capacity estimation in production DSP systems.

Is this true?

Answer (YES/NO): NO